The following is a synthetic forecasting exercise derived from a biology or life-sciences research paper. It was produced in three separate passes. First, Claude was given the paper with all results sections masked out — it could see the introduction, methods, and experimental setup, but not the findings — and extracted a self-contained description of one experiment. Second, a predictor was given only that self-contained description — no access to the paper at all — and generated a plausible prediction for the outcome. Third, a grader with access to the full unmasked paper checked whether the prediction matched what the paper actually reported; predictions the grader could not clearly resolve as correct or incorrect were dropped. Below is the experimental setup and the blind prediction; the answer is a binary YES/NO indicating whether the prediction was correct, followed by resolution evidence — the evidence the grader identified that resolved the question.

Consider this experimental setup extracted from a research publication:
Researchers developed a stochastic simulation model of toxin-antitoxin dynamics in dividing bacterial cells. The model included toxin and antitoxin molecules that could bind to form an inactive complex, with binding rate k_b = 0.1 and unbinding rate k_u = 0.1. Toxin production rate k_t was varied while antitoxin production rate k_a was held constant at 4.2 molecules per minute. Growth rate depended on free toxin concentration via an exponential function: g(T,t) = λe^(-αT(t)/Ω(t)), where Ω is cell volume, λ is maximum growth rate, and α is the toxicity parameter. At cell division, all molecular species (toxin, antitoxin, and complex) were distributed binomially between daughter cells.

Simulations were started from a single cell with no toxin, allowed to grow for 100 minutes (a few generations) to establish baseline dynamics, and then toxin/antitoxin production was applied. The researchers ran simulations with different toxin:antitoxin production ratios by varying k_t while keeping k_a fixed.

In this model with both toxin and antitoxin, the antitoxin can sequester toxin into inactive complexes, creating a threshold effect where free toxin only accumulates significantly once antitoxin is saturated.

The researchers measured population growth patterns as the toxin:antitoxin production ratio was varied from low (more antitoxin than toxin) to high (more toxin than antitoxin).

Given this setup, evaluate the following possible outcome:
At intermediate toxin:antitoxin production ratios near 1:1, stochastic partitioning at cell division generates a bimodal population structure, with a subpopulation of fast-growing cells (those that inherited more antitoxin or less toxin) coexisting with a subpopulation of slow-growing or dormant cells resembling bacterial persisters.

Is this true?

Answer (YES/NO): NO